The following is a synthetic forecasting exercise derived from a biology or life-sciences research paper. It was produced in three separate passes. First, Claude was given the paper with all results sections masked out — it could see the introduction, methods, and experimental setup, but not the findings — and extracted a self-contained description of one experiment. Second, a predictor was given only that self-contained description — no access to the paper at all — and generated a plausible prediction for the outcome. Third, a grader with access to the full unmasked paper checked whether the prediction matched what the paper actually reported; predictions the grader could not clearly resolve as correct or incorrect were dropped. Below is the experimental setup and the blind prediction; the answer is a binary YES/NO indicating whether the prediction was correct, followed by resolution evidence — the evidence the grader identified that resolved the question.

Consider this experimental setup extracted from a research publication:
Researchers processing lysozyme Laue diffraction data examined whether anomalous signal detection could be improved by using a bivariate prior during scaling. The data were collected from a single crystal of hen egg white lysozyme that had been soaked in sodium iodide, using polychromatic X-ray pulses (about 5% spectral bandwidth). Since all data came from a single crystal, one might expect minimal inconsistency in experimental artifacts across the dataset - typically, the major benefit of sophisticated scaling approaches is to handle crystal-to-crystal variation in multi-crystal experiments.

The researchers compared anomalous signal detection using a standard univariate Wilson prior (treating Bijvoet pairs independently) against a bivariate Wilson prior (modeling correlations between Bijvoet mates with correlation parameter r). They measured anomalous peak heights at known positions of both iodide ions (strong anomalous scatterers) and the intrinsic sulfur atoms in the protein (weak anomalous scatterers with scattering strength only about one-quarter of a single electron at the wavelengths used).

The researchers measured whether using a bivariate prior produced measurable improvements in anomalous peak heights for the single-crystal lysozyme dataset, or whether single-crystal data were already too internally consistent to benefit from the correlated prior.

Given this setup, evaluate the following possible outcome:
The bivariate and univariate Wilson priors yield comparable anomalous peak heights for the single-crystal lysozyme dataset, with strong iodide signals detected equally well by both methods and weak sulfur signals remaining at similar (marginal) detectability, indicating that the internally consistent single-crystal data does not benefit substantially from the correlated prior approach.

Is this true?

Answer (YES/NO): NO